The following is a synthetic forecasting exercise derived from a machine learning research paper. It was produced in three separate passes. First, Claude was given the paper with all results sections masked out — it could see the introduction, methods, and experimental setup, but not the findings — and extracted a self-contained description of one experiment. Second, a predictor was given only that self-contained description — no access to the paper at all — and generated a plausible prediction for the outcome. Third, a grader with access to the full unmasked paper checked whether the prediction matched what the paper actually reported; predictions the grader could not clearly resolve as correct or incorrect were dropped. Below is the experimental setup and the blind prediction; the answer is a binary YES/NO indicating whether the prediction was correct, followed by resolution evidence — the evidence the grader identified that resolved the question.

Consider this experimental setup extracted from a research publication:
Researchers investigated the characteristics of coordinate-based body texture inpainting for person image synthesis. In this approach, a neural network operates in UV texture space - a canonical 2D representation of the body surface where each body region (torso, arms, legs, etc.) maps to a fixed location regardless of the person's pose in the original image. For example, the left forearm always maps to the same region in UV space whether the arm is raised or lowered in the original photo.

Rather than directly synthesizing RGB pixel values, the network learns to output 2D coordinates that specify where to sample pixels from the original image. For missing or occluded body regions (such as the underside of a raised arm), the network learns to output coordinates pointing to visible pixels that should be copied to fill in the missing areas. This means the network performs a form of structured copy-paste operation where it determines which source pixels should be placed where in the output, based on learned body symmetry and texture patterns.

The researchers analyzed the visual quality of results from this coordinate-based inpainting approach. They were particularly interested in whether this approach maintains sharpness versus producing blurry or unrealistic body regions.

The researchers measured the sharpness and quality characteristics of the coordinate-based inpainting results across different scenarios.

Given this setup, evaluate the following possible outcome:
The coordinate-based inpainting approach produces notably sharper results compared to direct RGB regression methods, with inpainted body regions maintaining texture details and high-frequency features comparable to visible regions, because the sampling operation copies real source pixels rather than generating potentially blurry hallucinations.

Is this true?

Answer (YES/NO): YES